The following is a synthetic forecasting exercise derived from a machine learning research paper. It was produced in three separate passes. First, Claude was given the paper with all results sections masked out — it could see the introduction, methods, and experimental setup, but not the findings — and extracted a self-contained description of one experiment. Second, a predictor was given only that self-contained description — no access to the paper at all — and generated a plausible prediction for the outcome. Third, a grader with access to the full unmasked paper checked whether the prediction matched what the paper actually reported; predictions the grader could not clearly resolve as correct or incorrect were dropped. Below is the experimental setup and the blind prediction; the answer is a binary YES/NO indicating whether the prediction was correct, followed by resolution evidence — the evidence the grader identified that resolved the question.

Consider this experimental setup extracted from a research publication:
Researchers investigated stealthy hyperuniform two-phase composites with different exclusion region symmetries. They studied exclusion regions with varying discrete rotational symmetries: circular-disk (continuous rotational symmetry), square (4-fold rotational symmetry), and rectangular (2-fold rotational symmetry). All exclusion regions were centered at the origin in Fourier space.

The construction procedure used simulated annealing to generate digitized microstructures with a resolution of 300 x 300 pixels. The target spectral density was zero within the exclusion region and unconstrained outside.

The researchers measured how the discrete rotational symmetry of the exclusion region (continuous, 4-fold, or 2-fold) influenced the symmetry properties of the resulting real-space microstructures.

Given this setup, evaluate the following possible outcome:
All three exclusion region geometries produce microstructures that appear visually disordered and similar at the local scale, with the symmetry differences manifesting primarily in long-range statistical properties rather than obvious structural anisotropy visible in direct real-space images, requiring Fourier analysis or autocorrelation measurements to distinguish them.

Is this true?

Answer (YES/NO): NO